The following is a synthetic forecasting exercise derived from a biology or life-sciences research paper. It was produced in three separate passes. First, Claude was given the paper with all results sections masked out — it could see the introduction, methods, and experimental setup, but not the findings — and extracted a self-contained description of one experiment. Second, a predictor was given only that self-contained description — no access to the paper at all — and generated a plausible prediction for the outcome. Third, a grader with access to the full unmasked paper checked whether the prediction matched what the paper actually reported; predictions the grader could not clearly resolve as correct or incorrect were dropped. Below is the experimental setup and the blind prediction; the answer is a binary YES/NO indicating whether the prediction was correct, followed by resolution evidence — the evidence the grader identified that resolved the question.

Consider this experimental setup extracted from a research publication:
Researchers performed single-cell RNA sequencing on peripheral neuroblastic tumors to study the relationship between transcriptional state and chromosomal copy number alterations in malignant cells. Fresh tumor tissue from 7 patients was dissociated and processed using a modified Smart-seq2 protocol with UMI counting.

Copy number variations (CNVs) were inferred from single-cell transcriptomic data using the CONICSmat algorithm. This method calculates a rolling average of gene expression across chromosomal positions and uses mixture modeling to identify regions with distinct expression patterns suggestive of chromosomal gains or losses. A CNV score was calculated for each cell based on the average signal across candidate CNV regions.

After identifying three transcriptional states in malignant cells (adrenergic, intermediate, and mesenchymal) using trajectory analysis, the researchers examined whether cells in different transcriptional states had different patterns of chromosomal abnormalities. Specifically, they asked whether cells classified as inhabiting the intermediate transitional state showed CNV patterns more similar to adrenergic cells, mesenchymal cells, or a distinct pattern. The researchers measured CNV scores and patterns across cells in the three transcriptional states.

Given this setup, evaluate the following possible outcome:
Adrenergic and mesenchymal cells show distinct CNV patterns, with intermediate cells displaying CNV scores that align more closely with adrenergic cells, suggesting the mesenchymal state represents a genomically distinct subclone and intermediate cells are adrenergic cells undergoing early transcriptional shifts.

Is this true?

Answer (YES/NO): NO